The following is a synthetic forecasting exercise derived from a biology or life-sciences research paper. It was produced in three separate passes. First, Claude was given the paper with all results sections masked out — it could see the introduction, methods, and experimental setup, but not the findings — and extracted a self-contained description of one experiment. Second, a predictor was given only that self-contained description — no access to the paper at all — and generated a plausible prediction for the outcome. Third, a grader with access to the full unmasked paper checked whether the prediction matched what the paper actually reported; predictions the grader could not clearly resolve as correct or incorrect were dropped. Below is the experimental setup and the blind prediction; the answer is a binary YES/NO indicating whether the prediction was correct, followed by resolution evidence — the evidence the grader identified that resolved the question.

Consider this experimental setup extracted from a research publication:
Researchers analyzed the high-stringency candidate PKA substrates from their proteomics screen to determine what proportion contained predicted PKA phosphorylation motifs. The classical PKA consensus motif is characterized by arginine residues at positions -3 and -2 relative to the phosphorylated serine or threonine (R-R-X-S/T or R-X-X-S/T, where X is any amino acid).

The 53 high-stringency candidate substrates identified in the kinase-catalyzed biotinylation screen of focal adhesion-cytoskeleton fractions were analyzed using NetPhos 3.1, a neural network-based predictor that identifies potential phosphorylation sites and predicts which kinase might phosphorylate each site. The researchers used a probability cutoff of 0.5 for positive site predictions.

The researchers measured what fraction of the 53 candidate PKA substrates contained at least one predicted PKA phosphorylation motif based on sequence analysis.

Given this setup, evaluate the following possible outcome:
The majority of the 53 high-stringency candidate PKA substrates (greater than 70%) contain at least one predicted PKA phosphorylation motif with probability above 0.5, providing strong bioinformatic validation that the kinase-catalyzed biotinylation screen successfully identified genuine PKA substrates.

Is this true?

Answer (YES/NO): YES